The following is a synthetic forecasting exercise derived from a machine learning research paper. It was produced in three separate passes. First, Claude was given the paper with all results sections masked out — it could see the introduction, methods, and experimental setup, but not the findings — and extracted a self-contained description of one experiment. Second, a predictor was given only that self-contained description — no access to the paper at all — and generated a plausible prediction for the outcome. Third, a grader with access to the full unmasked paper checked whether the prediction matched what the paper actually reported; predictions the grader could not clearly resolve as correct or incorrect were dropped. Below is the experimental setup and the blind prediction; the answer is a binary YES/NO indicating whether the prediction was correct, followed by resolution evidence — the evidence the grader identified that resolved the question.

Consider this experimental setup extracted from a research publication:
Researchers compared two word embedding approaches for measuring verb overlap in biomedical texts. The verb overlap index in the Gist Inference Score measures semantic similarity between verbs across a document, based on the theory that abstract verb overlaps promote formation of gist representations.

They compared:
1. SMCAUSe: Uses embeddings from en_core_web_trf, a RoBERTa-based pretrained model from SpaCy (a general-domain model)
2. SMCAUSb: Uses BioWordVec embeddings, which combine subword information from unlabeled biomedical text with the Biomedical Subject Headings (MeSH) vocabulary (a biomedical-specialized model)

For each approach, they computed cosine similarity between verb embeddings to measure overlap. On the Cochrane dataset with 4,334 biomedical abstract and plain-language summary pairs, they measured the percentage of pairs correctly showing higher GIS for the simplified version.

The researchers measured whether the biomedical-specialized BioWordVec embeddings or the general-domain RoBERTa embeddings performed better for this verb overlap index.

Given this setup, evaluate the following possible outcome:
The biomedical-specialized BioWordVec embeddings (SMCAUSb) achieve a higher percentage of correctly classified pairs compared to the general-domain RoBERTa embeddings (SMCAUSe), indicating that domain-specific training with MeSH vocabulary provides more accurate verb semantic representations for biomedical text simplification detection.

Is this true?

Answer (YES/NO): YES